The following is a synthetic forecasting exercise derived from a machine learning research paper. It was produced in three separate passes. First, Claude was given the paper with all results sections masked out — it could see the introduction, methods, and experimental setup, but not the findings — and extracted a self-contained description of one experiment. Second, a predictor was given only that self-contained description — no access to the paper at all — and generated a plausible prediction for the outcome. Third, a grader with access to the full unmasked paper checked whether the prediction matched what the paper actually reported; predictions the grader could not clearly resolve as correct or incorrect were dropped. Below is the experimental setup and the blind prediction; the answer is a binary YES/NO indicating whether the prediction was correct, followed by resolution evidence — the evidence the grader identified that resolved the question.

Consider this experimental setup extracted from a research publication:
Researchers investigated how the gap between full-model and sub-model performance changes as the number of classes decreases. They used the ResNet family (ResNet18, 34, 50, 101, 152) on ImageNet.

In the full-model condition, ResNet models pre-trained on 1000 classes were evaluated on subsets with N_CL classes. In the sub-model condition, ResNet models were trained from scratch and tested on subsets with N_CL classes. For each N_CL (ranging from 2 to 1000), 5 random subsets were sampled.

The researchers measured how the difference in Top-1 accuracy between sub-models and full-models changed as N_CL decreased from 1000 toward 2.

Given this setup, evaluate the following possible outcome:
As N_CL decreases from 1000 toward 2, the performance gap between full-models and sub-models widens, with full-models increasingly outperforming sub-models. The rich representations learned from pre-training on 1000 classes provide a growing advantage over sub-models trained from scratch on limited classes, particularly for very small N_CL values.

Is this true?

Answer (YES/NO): NO